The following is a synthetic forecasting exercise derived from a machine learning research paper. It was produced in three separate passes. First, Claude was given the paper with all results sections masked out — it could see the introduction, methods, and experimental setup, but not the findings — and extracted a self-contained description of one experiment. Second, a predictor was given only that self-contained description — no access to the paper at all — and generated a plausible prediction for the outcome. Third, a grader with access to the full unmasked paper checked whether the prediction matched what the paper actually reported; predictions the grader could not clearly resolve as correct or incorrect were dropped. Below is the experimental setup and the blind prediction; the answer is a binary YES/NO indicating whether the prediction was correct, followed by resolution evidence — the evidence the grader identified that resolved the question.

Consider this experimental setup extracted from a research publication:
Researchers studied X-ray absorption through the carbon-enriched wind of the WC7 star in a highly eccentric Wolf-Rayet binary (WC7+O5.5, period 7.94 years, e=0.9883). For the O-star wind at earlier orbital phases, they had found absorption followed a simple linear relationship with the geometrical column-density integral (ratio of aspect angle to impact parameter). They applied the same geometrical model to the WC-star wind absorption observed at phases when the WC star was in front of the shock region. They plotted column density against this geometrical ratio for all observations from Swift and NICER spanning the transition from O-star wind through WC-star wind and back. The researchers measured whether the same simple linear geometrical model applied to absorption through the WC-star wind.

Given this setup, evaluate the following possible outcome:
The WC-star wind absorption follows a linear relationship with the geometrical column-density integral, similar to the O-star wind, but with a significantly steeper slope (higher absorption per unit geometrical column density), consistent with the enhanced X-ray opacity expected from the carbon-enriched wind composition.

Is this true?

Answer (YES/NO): NO